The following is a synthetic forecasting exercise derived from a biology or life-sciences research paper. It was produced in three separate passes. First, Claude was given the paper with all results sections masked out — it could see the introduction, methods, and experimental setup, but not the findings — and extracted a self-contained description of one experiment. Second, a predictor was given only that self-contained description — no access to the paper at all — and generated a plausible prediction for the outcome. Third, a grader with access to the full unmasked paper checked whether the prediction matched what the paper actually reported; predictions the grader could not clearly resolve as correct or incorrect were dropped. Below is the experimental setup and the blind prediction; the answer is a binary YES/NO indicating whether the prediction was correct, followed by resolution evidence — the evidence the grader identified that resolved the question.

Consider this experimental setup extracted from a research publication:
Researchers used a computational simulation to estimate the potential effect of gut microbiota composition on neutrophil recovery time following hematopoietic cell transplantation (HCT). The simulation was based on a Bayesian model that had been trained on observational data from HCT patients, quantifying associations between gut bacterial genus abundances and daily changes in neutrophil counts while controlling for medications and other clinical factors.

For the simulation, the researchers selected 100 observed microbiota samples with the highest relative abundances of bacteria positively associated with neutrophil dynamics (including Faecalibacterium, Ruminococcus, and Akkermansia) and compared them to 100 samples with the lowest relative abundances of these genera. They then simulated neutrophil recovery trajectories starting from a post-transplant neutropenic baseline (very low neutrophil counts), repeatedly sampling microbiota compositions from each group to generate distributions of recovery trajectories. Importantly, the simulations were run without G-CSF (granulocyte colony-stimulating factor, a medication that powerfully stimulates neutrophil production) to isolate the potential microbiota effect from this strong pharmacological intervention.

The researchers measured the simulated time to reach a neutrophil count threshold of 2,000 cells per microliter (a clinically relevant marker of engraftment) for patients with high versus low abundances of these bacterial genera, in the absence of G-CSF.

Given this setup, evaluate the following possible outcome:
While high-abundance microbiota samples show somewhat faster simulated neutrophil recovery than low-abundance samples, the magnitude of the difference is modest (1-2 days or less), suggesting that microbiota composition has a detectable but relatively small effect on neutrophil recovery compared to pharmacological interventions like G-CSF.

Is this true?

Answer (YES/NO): NO